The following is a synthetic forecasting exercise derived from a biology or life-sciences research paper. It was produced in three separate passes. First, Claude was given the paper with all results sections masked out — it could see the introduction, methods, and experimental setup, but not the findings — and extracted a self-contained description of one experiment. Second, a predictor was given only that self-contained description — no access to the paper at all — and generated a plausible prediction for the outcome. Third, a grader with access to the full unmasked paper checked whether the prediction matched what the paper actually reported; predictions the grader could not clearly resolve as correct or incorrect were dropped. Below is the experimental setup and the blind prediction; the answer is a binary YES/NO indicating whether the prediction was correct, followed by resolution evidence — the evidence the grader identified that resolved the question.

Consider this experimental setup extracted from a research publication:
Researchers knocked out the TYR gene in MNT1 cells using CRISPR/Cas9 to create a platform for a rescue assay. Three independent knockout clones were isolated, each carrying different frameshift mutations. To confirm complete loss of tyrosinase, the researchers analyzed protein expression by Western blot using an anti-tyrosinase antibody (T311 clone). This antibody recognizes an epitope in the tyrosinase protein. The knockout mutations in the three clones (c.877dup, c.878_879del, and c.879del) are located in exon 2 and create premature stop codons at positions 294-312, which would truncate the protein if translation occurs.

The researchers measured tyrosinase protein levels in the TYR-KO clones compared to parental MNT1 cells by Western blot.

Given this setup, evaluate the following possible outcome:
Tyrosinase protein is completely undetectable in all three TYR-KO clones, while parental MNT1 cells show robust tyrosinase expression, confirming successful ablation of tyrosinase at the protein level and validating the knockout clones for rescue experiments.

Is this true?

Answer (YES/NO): YES